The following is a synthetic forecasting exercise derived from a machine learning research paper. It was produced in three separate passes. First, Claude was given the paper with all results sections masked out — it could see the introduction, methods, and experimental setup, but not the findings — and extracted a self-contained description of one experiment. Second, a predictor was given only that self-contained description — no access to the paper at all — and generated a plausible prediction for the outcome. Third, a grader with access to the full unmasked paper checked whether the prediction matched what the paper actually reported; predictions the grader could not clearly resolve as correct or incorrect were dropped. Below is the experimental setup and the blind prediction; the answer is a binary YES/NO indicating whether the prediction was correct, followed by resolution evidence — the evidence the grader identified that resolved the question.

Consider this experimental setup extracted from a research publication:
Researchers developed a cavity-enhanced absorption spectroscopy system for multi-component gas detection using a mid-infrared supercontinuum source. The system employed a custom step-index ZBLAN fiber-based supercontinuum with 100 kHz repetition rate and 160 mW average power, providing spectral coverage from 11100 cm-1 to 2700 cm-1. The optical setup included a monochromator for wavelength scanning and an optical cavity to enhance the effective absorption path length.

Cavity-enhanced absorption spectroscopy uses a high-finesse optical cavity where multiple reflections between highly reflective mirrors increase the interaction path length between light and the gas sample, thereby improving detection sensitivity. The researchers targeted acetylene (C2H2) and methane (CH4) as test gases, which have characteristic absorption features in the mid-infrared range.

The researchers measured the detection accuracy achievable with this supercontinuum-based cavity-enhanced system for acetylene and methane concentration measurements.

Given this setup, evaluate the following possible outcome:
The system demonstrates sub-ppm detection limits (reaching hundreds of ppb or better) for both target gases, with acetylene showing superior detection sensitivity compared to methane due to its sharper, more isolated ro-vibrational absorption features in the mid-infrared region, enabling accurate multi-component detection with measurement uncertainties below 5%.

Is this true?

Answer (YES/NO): NO